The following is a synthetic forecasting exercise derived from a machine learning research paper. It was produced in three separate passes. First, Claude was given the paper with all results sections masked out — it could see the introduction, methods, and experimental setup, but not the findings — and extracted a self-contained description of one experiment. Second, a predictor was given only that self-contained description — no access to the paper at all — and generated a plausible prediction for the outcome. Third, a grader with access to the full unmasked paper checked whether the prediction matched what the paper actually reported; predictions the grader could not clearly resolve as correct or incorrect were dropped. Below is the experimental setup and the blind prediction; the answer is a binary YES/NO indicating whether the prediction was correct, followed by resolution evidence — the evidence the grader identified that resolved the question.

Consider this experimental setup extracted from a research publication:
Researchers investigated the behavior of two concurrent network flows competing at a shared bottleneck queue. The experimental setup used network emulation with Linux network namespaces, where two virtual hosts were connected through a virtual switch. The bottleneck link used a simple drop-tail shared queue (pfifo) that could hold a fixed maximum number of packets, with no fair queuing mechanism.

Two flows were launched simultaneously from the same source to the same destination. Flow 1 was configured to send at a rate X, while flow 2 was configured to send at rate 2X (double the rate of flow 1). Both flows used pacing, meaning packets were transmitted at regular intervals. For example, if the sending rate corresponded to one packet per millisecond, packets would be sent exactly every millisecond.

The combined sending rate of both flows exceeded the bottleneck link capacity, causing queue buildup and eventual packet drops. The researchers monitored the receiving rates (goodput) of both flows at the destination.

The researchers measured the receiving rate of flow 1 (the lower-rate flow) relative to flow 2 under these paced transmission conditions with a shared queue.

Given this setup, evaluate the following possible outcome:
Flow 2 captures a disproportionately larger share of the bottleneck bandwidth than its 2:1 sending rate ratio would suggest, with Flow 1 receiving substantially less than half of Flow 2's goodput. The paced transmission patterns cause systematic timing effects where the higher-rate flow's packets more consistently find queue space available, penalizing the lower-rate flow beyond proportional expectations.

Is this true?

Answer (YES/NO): YES